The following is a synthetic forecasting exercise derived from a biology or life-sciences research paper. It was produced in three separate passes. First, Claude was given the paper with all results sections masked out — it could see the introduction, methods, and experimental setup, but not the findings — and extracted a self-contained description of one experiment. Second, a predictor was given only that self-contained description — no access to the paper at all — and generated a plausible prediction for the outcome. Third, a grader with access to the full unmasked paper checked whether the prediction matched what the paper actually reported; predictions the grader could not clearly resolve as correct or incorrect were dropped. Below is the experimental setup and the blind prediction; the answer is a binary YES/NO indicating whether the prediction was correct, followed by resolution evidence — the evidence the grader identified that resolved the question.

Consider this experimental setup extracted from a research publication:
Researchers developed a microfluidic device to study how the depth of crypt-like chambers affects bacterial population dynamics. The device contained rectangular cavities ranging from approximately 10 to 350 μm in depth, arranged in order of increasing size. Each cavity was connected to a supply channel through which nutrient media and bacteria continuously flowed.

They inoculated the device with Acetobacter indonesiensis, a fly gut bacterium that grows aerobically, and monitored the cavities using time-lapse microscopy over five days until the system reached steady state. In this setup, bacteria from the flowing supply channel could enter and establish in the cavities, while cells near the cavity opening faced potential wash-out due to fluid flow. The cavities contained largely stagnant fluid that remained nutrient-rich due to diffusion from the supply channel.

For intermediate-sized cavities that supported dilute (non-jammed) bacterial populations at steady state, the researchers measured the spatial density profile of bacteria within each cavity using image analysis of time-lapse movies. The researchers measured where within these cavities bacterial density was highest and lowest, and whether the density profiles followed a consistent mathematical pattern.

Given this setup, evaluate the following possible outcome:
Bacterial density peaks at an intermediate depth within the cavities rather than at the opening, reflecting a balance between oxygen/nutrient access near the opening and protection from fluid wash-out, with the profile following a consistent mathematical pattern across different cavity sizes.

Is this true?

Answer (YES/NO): NO